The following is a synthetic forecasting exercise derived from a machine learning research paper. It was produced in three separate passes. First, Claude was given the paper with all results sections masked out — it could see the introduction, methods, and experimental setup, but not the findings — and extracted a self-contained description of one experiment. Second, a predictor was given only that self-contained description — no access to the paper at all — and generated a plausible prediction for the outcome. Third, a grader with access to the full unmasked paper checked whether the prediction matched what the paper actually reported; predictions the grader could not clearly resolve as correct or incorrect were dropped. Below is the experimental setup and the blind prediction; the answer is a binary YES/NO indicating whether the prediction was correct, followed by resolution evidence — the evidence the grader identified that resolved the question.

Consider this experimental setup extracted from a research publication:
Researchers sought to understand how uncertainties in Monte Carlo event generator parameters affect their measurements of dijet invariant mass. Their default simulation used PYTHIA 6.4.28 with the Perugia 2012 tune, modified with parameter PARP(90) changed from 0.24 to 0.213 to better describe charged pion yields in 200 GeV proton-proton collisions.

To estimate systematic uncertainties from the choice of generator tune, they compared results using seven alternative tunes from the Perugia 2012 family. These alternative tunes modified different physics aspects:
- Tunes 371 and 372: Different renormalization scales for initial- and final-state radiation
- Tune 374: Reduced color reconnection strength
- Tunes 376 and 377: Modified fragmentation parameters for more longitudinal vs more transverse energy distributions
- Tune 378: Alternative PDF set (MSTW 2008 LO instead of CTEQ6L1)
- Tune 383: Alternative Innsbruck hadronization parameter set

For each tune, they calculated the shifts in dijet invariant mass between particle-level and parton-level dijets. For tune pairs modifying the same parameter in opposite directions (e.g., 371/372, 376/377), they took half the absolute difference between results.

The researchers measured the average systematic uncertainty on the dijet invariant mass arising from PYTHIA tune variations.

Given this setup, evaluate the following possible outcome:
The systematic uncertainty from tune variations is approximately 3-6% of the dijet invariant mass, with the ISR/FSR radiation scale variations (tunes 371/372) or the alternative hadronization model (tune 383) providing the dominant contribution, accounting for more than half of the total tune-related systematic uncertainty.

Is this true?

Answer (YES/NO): NO